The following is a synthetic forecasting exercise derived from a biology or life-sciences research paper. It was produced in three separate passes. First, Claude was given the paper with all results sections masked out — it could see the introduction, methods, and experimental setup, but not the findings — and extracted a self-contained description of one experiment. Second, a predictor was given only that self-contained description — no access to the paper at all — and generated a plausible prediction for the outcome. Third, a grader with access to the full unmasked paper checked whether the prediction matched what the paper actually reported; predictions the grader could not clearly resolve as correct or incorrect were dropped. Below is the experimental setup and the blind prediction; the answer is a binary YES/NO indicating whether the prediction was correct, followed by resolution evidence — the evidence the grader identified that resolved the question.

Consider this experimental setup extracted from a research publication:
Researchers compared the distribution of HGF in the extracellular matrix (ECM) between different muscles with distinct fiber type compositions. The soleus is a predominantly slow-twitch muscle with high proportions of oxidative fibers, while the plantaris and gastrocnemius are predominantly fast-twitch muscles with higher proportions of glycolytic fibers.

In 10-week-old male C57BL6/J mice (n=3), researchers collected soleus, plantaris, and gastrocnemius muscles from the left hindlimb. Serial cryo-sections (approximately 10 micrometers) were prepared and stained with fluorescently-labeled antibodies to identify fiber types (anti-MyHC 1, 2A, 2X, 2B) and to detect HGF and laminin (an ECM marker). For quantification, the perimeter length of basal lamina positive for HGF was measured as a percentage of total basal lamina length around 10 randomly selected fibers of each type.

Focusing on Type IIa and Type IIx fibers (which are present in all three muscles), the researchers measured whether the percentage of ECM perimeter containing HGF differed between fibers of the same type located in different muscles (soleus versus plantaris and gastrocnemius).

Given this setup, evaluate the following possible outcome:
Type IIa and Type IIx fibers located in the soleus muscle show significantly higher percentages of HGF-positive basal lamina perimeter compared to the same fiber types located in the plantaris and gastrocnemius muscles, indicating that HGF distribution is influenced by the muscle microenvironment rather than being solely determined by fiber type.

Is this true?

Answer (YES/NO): NO